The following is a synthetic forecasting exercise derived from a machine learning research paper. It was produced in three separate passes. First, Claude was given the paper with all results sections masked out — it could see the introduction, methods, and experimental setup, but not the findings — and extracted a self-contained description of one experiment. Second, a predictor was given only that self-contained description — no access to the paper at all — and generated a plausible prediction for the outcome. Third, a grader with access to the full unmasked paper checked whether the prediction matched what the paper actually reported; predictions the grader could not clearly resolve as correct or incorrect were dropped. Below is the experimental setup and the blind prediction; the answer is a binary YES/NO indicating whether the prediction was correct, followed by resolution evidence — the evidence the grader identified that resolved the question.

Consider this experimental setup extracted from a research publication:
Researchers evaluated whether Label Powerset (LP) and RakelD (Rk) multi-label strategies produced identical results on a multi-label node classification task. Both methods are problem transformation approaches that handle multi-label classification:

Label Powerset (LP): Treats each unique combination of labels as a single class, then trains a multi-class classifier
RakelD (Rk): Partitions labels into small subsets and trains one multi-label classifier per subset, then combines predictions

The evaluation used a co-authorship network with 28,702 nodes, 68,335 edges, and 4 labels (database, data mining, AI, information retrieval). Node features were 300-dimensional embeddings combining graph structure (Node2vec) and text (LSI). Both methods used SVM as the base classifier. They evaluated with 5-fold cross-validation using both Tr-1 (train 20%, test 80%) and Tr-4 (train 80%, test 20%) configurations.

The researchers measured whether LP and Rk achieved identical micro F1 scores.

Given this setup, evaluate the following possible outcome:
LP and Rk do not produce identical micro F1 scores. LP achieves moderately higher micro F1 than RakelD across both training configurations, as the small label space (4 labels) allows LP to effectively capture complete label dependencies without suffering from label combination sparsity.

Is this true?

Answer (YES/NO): NO